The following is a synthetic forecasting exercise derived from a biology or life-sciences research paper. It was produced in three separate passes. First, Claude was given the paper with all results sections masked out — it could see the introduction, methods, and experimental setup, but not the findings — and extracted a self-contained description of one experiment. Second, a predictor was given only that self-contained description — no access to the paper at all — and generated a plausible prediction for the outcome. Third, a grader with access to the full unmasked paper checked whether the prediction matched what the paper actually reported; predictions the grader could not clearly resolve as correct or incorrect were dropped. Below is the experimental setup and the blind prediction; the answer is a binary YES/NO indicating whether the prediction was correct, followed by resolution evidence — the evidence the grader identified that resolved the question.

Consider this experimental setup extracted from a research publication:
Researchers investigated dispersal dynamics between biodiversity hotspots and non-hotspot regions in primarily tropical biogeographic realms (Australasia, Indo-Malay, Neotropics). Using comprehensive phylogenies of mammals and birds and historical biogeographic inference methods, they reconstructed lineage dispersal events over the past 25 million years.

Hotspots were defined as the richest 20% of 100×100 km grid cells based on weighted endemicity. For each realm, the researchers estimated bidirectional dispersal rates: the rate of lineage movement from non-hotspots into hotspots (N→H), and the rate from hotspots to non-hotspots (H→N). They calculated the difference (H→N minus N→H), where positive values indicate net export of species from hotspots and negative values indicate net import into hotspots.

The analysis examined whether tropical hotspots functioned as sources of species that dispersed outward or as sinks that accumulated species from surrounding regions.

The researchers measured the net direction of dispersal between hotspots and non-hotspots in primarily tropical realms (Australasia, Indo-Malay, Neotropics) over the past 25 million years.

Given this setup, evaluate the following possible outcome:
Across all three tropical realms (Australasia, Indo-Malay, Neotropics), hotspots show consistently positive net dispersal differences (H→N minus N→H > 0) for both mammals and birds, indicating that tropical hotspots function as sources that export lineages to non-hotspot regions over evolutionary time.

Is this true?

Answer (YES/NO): YES